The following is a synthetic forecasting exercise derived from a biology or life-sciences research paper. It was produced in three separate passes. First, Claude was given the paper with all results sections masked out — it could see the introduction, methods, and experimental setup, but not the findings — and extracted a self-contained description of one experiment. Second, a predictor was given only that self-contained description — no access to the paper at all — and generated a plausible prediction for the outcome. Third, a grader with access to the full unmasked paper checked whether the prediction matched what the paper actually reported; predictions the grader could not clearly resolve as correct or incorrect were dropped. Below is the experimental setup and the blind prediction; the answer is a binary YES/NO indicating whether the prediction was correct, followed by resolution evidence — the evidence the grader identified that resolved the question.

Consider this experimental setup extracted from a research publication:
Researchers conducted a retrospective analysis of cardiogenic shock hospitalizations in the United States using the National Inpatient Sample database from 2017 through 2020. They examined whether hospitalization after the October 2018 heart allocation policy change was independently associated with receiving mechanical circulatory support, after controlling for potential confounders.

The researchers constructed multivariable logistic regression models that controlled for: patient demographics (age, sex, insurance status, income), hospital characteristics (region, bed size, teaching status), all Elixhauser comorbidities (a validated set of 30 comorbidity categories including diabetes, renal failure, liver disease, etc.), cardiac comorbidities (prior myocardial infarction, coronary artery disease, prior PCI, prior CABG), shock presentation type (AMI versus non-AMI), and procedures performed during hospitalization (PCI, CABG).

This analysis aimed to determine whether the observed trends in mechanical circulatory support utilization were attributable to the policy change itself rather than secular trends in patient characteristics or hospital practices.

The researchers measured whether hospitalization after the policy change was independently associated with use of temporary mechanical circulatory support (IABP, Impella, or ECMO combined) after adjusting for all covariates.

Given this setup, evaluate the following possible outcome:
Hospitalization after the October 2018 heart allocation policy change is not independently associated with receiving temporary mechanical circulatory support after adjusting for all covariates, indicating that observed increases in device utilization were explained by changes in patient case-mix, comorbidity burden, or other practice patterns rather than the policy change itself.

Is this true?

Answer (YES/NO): NO